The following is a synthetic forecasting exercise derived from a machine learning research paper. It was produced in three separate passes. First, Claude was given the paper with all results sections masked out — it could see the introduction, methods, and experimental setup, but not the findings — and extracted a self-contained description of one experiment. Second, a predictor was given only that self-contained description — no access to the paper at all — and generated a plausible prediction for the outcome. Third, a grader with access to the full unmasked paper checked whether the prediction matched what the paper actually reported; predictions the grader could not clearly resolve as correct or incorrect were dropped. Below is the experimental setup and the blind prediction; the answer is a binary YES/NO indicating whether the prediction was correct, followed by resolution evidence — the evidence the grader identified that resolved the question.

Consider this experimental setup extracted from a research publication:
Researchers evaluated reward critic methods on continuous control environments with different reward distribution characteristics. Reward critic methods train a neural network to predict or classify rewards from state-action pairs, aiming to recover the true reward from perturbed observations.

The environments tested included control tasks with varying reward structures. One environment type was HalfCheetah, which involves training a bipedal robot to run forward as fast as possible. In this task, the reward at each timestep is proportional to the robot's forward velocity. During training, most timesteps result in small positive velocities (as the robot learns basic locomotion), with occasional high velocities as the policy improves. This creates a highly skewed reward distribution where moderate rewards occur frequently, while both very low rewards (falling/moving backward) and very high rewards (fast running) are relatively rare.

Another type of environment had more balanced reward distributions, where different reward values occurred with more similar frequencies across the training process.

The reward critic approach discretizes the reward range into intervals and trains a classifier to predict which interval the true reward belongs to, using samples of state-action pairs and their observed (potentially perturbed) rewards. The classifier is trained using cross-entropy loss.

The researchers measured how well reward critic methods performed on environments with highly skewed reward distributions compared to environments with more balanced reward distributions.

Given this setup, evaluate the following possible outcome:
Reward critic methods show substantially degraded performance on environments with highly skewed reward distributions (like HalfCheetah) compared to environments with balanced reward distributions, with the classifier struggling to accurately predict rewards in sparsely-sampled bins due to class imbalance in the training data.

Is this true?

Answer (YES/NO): YES